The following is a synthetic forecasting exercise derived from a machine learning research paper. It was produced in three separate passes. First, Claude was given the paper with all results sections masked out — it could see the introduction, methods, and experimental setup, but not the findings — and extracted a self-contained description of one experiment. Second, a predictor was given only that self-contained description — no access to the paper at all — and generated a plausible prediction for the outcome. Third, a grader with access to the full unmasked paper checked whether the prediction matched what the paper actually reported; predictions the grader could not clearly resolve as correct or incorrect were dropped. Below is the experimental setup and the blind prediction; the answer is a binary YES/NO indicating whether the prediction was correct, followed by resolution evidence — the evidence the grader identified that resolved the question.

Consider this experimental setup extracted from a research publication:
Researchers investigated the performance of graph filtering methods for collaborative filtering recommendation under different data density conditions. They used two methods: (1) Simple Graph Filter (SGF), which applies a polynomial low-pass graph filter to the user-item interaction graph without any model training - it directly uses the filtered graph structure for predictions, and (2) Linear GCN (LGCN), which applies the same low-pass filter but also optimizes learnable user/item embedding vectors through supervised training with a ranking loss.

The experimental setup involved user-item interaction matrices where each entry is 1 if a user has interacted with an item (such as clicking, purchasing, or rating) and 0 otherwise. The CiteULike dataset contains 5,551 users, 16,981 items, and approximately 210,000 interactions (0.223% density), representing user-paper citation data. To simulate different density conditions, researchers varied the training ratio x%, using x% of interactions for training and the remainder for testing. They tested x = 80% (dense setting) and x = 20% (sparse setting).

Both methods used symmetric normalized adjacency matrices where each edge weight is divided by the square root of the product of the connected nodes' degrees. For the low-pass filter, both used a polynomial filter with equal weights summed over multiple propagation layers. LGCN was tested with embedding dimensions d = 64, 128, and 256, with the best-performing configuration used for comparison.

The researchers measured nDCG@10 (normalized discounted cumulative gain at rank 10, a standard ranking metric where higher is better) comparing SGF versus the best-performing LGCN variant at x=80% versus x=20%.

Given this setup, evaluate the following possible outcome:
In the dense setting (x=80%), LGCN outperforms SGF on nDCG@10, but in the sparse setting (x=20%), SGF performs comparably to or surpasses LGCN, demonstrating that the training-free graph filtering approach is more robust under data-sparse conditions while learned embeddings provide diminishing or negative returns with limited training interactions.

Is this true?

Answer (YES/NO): NO